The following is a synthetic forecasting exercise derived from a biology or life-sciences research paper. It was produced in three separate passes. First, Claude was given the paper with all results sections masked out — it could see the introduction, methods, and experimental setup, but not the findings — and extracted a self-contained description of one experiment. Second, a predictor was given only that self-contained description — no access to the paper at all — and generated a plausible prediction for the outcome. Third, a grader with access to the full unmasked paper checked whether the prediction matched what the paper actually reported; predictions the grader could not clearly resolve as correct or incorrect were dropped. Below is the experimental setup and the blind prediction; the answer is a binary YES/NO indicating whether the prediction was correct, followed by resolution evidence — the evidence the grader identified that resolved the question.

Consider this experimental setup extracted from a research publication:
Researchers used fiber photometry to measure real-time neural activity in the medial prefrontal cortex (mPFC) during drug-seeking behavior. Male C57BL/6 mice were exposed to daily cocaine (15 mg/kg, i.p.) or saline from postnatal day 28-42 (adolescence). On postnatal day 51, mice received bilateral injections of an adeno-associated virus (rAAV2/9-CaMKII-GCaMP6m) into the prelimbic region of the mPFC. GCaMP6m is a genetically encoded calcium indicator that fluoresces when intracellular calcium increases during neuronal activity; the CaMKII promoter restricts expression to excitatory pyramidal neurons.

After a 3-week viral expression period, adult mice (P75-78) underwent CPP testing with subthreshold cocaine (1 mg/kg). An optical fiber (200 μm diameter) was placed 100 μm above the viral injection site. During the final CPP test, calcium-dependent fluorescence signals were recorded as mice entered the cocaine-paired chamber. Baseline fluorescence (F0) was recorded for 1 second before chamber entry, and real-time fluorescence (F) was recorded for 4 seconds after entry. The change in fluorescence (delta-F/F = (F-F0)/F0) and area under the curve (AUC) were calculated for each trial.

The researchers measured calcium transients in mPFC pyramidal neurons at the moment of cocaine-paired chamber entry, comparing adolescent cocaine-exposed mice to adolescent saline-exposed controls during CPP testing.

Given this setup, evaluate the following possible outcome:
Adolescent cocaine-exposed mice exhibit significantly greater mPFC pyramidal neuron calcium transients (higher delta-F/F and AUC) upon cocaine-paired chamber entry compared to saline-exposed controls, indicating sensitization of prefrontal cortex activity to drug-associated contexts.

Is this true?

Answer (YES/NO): YES